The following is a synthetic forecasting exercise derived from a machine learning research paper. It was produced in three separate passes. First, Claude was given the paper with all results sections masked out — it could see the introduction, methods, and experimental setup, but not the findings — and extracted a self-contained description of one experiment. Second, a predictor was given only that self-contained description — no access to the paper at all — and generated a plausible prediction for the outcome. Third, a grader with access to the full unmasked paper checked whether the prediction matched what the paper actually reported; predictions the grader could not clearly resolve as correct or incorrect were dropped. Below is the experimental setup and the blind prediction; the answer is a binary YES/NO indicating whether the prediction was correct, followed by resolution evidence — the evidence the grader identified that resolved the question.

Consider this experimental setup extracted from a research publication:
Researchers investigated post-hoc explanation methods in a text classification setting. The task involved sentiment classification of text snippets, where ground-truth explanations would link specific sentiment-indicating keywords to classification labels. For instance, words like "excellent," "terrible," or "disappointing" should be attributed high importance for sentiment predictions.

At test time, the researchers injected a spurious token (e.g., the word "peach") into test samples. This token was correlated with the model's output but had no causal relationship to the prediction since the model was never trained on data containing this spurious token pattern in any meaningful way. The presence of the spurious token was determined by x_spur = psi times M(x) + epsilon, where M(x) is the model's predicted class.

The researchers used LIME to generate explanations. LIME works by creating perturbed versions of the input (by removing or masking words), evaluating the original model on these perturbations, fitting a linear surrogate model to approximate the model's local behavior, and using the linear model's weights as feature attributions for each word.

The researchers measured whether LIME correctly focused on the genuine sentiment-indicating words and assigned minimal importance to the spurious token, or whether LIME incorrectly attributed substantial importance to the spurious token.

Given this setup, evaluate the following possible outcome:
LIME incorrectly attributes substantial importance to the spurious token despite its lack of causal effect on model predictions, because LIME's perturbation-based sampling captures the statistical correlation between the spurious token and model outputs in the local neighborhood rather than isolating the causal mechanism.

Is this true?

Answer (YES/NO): NO